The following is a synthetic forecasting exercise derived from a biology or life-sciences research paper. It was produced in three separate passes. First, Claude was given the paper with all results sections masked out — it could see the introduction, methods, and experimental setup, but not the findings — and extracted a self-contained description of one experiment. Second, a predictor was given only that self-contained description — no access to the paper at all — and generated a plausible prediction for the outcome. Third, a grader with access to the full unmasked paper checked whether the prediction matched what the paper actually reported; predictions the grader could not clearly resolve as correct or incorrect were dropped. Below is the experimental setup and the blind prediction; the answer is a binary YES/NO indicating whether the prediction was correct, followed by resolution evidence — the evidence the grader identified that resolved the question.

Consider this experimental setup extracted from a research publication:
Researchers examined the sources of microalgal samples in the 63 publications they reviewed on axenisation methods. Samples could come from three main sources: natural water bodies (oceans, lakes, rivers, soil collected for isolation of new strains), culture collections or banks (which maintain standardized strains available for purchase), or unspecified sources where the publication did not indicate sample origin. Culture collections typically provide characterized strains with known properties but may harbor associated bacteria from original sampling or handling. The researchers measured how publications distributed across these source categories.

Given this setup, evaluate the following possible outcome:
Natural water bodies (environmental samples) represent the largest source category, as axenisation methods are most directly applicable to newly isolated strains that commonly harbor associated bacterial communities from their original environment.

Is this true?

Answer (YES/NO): NO